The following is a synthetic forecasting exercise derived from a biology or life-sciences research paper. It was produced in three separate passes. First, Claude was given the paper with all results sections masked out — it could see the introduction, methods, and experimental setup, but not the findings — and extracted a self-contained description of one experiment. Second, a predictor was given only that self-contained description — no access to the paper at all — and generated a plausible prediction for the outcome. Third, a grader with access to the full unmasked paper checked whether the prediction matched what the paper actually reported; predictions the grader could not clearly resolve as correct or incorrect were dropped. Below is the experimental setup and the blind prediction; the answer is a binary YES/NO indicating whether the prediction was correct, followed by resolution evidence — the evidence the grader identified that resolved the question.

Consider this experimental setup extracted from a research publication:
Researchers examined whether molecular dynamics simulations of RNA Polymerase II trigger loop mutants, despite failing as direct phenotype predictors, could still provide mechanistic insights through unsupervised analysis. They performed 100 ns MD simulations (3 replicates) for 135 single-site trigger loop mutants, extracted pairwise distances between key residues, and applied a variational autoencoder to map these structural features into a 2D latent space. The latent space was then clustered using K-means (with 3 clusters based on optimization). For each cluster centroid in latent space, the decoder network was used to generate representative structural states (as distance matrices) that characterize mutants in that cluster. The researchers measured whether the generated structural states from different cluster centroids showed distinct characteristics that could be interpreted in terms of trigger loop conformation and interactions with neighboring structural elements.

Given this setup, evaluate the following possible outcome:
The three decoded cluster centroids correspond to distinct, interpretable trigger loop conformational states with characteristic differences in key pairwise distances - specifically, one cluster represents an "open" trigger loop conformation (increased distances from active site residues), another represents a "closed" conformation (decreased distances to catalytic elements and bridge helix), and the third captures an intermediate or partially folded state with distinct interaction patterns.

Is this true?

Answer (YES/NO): NO